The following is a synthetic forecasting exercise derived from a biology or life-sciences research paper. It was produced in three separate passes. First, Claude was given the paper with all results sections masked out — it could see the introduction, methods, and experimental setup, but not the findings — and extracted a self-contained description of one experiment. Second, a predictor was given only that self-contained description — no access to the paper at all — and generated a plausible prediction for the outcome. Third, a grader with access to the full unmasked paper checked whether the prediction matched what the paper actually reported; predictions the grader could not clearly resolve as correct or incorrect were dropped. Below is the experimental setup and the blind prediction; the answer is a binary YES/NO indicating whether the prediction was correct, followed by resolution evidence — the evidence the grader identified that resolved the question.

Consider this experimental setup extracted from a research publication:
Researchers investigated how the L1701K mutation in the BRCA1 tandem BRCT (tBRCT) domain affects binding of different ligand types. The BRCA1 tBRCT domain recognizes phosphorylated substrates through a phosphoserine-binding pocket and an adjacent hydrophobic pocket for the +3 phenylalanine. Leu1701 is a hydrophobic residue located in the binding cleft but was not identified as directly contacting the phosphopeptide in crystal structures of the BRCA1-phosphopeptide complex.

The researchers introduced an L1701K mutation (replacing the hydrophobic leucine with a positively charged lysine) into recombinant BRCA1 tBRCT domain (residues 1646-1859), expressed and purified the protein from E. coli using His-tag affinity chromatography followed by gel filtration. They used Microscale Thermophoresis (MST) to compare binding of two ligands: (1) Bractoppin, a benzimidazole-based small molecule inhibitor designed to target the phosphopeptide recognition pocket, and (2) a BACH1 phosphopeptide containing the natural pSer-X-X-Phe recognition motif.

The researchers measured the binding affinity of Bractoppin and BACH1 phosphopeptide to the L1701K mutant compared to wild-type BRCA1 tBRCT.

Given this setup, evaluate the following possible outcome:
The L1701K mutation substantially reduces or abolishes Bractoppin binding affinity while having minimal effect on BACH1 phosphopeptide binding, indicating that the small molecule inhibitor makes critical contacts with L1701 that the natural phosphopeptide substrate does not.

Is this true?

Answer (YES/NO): YES